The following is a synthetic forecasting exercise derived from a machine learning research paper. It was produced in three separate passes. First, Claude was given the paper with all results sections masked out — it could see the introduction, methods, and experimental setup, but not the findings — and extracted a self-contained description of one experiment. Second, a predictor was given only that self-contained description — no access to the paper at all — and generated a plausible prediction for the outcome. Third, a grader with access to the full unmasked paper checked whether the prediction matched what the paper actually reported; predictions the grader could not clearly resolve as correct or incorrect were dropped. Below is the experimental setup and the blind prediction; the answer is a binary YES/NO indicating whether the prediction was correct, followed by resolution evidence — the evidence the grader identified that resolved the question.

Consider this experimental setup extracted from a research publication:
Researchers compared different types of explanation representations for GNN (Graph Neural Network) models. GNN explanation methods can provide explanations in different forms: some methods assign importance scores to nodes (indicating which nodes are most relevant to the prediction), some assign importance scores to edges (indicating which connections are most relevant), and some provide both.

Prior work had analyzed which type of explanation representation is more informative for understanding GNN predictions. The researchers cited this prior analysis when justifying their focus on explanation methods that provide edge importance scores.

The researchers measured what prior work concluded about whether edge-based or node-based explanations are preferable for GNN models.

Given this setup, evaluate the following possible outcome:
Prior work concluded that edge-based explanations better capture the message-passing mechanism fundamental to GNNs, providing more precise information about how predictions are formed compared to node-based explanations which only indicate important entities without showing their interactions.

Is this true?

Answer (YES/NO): NO